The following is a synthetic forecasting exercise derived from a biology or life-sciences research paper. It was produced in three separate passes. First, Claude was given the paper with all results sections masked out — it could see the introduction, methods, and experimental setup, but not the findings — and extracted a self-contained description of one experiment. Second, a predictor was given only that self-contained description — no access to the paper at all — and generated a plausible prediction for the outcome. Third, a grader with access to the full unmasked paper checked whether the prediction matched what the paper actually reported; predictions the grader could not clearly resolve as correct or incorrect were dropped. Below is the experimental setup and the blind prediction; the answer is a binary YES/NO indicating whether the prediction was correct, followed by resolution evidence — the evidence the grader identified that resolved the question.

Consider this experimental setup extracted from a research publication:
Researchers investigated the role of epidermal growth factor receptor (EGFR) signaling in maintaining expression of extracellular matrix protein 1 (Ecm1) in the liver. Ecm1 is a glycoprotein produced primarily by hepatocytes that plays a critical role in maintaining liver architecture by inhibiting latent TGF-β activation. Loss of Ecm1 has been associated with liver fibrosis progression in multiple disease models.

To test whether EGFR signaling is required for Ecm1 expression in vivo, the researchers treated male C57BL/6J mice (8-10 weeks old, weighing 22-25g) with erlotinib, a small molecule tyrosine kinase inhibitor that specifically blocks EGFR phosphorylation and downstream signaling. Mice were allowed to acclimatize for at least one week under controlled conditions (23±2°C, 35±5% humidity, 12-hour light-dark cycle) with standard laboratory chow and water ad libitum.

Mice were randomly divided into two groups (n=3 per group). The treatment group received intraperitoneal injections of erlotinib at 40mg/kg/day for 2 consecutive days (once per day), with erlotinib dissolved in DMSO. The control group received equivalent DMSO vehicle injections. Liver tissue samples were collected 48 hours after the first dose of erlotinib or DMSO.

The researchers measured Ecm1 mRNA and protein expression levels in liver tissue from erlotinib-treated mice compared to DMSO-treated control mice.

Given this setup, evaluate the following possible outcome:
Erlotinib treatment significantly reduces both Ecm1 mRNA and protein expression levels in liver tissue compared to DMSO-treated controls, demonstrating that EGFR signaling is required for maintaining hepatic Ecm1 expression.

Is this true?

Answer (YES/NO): YES